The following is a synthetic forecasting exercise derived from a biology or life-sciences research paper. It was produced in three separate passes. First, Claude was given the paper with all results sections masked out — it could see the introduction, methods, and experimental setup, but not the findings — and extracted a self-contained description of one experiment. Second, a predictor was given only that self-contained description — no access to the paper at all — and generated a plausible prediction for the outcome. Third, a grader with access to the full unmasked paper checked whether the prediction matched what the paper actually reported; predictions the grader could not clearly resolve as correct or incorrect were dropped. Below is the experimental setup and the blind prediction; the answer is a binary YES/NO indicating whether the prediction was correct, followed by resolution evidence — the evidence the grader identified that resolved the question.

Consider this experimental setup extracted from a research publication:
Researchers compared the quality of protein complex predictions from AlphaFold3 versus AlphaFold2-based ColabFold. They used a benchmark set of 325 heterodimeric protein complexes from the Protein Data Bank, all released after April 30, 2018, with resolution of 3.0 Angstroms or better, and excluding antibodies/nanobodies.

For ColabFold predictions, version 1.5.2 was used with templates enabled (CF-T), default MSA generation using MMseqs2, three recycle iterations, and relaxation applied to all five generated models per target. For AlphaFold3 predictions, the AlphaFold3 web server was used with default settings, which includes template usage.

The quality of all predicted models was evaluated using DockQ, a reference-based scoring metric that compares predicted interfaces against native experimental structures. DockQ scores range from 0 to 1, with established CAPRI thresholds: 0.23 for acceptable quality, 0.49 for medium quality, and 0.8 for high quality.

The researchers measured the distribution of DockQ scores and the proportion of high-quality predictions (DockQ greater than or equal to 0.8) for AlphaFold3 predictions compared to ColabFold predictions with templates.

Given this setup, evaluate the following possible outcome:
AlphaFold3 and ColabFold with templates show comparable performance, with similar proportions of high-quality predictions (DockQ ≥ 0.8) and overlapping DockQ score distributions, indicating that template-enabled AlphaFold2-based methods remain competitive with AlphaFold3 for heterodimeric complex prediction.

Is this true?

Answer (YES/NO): YES